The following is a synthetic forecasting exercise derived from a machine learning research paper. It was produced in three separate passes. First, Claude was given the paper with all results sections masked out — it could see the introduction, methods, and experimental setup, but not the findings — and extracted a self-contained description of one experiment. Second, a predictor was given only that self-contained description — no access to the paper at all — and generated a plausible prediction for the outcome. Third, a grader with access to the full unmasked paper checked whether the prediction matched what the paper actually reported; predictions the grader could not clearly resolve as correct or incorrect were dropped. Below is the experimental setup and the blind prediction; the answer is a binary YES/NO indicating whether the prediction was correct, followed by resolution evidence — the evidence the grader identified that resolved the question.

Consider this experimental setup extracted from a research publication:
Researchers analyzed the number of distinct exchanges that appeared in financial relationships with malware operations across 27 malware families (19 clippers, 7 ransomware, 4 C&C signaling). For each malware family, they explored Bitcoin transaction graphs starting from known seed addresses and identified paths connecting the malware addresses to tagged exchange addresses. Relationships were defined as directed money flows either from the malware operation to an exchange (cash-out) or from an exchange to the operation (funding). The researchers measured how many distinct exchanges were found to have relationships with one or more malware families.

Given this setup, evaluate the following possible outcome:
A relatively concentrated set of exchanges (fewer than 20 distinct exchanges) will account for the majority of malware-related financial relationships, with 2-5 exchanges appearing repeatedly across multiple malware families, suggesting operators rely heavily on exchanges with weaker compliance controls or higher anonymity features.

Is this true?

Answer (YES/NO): NO